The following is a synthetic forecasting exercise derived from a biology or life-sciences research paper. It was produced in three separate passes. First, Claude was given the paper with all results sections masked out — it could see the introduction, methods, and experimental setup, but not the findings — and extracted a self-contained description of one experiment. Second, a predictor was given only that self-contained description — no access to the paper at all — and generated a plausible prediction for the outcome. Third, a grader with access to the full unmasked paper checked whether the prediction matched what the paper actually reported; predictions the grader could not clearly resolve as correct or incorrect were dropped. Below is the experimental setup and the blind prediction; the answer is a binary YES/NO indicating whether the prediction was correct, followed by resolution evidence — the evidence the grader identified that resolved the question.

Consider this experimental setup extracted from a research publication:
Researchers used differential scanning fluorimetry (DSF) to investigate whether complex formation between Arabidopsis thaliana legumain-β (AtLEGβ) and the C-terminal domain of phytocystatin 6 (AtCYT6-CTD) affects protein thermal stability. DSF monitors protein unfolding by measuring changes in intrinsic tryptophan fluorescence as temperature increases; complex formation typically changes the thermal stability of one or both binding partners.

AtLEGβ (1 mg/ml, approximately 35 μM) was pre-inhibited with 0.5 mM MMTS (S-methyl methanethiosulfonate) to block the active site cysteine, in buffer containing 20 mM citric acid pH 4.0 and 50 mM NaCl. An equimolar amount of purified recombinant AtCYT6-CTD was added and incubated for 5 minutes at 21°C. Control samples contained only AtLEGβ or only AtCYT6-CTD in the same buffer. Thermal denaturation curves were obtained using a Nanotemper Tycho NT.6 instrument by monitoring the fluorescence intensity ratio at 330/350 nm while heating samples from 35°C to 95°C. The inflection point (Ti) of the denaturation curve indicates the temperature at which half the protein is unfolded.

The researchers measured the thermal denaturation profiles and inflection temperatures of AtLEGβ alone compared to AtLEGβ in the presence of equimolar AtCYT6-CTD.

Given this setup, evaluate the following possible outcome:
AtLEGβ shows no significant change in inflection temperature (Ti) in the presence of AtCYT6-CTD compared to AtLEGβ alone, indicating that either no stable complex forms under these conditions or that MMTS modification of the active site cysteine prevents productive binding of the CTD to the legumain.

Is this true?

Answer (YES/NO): NO